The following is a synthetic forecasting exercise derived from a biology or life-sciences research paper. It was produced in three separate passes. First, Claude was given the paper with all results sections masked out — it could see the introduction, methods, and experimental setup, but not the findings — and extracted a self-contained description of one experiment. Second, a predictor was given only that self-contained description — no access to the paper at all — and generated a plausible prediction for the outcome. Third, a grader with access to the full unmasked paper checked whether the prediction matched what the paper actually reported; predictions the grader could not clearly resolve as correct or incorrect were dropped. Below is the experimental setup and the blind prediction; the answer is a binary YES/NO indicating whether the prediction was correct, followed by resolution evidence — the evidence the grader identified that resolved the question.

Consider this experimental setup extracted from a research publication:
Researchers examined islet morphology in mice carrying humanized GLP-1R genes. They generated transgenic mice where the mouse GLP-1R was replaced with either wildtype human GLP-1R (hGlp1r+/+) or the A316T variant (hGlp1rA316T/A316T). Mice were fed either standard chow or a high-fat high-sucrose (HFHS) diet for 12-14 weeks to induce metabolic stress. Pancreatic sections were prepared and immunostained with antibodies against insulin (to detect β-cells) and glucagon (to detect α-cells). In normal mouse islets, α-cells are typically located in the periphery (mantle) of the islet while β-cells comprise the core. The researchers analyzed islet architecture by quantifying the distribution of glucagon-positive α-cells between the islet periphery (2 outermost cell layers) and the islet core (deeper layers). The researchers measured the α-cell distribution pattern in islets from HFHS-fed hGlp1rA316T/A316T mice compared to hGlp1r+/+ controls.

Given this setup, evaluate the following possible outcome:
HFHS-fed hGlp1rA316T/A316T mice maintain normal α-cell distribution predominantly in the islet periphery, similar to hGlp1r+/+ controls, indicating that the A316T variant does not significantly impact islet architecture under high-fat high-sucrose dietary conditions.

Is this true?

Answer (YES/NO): NO